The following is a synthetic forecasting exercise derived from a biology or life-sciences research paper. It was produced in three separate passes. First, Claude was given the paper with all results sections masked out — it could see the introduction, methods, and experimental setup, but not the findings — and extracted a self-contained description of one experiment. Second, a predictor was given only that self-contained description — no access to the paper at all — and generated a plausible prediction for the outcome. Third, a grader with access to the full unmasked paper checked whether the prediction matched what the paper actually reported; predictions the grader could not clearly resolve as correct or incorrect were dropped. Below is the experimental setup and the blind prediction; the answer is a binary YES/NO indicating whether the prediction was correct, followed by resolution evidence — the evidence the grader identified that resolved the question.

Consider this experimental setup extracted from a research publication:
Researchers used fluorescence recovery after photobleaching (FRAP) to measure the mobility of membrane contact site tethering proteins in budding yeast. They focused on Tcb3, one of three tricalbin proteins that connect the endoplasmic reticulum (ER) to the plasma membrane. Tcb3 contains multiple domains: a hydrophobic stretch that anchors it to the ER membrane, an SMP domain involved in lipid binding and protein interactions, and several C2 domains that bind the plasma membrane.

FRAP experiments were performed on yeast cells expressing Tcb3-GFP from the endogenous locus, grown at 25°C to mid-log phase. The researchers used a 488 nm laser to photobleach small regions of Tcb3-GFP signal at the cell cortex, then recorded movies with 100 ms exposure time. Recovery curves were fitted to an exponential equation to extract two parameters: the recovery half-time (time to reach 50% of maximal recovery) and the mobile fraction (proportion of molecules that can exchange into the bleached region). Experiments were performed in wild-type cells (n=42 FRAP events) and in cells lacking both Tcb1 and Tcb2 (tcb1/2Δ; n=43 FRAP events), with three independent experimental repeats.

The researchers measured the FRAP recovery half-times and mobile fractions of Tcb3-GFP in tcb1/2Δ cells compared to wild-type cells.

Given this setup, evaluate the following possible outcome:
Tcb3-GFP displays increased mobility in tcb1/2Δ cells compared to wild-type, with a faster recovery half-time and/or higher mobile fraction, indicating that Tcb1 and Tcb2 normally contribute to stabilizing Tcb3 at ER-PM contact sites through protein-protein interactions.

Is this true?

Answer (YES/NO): YES